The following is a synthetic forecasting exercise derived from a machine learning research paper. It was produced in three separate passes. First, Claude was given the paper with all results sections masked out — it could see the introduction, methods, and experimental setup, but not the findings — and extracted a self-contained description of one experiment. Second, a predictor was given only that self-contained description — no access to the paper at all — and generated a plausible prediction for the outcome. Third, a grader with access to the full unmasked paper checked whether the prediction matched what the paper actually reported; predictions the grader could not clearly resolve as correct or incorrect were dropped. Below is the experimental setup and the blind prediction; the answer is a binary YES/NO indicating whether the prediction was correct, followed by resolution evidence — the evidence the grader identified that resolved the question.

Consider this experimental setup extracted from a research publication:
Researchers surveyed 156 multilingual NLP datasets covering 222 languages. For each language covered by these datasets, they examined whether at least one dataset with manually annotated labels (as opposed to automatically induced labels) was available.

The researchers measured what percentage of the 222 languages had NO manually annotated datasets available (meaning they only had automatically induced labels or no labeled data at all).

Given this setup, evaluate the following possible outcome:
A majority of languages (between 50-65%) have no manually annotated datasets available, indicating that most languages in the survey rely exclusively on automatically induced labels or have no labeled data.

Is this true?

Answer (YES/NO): NO